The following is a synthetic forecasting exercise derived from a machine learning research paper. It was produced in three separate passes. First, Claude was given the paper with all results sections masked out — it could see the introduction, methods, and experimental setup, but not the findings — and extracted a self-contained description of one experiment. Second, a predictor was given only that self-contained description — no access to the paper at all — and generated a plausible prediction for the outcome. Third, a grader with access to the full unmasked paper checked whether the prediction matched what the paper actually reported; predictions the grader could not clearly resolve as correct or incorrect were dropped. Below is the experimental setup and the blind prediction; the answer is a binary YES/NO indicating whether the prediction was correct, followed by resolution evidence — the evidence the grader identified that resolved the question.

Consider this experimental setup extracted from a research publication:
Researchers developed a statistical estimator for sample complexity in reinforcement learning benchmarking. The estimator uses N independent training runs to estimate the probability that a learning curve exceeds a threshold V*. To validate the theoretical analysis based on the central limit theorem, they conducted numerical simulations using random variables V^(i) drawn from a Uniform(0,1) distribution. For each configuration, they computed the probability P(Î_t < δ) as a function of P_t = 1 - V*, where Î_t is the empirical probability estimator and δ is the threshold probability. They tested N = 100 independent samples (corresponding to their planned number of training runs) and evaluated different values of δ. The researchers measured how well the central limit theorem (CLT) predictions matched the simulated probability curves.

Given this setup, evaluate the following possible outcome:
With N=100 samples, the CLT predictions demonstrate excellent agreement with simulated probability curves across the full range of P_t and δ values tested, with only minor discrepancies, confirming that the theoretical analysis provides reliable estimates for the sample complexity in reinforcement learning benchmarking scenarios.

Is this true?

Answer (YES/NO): YES